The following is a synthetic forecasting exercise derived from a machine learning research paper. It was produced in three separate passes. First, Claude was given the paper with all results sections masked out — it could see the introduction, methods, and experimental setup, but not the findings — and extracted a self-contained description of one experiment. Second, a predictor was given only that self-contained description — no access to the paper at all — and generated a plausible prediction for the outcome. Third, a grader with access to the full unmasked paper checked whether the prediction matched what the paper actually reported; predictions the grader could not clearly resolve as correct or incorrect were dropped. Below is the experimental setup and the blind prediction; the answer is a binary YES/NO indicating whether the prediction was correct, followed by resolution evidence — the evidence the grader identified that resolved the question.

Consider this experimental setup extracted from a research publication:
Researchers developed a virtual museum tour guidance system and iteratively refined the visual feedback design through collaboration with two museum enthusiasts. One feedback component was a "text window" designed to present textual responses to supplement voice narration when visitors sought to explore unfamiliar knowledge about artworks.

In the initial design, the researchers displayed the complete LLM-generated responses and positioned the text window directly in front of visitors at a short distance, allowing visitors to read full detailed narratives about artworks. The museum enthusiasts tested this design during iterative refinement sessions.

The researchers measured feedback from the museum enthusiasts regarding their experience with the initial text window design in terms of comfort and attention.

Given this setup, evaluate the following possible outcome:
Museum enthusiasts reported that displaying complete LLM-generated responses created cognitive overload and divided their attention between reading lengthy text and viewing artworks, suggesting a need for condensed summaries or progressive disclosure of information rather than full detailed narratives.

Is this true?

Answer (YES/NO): YES